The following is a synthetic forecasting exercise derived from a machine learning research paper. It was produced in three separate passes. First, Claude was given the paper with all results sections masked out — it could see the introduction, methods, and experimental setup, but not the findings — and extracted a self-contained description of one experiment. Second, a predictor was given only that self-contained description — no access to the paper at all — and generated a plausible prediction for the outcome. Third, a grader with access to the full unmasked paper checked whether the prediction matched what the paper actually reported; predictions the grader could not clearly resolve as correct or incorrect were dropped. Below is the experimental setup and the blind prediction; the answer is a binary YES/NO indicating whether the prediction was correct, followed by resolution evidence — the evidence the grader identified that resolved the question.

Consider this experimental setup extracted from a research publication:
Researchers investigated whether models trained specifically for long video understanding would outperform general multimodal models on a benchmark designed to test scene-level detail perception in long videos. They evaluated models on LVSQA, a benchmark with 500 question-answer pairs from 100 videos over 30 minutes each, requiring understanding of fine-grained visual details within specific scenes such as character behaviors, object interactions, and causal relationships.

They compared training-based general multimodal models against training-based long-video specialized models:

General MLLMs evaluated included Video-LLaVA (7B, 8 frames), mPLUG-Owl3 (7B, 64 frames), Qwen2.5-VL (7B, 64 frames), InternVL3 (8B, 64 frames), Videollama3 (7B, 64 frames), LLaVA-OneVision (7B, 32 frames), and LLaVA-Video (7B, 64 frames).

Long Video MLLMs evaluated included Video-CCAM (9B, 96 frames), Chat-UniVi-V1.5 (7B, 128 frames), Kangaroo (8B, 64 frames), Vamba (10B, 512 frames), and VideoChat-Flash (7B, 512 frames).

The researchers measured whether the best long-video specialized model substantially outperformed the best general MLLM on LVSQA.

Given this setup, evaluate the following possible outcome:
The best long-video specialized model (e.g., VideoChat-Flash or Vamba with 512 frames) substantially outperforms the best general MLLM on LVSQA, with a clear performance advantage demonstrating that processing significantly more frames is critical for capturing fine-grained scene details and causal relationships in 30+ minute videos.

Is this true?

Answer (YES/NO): NO